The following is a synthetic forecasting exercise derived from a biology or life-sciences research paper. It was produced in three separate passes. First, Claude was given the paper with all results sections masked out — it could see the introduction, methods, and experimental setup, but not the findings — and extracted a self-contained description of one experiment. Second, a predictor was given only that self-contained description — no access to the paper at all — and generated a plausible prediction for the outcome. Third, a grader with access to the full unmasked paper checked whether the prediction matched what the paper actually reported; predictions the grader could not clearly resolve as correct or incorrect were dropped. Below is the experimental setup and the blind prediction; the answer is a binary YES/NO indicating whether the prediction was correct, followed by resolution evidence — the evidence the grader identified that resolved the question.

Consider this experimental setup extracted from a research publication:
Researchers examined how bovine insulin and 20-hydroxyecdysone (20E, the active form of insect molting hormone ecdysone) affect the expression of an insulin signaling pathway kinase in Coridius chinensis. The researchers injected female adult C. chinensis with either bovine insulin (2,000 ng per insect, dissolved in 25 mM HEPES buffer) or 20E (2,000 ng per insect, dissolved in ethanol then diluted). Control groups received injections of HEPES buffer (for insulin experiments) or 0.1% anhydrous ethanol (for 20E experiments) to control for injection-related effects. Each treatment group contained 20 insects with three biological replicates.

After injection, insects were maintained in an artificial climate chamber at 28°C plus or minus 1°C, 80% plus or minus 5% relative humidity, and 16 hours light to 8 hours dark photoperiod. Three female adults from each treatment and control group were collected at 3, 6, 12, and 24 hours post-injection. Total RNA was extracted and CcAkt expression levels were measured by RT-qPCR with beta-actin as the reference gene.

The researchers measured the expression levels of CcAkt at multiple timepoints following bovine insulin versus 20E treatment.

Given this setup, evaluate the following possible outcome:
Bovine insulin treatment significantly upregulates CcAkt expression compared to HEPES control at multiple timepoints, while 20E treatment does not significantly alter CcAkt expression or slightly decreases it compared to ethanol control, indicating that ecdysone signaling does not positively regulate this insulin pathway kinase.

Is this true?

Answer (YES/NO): NO